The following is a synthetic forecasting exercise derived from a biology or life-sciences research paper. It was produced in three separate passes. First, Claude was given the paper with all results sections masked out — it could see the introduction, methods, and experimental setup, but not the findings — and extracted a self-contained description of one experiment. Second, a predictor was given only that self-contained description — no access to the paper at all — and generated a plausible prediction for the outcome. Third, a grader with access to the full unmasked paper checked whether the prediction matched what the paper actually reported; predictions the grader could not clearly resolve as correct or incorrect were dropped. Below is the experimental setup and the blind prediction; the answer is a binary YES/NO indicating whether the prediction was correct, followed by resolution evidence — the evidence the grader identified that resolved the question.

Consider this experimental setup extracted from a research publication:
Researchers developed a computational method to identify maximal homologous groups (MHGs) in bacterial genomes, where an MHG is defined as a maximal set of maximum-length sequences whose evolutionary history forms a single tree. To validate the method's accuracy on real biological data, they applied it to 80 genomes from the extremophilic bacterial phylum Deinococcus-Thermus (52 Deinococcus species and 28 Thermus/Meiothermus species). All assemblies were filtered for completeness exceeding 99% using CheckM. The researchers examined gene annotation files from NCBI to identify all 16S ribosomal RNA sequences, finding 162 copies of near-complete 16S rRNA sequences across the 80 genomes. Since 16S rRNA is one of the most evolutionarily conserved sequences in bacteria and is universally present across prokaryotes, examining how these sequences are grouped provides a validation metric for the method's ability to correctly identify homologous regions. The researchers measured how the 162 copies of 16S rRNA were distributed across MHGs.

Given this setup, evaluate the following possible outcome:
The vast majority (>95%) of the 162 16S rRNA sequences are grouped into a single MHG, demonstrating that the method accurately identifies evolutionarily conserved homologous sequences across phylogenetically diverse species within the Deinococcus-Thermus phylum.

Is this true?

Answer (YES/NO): YES